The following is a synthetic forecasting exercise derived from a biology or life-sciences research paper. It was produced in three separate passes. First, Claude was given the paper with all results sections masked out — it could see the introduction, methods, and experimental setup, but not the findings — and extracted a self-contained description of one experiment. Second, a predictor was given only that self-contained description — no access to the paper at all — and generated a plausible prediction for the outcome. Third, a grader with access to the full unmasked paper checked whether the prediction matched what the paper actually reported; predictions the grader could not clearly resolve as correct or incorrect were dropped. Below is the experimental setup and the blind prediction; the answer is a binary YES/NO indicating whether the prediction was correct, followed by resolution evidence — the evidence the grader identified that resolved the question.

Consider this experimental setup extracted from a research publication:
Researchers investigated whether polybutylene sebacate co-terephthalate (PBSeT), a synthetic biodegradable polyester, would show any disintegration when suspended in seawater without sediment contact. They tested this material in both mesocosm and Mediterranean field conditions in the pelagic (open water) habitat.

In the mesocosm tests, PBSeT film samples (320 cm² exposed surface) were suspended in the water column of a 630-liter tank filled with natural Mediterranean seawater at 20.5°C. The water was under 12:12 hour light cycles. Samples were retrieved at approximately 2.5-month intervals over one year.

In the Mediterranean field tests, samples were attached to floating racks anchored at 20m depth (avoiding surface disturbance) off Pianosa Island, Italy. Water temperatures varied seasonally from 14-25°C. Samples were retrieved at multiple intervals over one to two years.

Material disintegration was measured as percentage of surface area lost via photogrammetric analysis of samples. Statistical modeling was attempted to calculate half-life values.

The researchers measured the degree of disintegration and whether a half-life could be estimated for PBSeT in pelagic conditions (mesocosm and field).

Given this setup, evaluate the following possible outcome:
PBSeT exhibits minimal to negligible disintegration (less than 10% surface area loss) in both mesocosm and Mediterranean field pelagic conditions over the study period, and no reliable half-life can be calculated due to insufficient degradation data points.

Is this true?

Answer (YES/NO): NO